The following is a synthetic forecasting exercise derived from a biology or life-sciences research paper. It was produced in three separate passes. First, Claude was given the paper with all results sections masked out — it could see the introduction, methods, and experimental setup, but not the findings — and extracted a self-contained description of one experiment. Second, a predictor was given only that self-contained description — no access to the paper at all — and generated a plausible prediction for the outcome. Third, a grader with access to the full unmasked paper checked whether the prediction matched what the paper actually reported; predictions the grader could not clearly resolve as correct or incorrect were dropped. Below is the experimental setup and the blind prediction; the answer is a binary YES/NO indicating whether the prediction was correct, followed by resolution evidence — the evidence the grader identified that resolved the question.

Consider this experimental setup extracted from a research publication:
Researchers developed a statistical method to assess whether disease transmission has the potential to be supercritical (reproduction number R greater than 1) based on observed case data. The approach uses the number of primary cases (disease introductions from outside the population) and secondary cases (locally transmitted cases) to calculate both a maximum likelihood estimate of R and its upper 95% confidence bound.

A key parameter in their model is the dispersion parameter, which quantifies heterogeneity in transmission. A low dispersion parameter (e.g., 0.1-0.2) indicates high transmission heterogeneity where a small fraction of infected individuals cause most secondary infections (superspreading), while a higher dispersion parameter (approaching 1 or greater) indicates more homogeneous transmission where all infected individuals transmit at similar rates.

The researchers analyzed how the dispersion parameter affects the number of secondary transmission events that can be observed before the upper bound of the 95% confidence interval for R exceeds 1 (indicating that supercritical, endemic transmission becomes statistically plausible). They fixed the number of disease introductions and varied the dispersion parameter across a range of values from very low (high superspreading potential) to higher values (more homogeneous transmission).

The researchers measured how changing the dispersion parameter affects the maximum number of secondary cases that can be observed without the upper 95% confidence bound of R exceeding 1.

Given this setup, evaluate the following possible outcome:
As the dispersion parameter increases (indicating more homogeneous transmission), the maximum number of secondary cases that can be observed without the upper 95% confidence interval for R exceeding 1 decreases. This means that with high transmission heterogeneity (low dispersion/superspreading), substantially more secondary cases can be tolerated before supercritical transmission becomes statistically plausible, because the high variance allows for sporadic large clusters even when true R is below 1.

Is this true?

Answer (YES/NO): NO